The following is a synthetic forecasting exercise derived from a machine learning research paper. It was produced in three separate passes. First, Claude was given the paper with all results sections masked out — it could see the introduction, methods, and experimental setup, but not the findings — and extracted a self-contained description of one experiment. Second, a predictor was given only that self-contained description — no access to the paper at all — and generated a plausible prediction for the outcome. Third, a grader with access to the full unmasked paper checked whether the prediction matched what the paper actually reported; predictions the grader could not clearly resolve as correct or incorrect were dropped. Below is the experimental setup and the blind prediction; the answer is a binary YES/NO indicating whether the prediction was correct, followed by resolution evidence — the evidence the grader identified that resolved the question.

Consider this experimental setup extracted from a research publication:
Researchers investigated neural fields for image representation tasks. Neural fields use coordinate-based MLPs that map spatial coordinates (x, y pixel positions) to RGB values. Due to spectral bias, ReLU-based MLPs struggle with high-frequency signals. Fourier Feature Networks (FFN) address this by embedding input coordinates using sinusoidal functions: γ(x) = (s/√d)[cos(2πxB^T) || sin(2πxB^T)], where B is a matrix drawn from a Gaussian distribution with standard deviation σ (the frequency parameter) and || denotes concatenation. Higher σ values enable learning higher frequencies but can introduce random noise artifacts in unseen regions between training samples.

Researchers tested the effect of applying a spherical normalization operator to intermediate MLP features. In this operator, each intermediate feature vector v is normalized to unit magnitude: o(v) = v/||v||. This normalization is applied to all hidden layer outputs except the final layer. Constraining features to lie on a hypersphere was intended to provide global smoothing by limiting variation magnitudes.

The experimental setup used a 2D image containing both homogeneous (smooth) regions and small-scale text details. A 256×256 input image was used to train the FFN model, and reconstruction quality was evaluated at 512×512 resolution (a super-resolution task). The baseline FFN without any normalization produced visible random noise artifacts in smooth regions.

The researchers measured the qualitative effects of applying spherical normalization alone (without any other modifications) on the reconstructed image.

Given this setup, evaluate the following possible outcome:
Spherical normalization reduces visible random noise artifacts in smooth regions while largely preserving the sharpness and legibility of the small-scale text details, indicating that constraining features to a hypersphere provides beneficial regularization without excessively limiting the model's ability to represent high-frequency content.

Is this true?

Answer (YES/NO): NO